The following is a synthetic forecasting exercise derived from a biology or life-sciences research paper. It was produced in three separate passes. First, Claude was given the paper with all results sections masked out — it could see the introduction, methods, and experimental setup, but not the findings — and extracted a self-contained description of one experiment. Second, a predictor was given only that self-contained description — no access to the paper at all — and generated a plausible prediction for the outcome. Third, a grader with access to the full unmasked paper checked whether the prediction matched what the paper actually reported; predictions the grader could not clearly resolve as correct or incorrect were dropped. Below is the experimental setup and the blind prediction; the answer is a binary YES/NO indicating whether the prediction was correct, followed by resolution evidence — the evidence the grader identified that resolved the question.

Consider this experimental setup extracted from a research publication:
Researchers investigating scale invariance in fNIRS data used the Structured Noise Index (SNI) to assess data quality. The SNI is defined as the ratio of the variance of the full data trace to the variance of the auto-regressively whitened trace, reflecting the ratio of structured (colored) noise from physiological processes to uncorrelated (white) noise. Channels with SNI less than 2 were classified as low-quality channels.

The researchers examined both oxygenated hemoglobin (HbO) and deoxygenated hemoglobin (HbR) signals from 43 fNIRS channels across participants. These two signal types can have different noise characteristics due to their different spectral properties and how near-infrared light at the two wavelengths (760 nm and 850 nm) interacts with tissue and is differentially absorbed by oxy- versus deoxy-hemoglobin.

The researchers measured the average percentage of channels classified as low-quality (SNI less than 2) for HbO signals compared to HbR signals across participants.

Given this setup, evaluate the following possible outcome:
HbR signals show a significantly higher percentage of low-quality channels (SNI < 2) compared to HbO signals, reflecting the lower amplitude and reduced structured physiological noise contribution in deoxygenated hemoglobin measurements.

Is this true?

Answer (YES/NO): NO